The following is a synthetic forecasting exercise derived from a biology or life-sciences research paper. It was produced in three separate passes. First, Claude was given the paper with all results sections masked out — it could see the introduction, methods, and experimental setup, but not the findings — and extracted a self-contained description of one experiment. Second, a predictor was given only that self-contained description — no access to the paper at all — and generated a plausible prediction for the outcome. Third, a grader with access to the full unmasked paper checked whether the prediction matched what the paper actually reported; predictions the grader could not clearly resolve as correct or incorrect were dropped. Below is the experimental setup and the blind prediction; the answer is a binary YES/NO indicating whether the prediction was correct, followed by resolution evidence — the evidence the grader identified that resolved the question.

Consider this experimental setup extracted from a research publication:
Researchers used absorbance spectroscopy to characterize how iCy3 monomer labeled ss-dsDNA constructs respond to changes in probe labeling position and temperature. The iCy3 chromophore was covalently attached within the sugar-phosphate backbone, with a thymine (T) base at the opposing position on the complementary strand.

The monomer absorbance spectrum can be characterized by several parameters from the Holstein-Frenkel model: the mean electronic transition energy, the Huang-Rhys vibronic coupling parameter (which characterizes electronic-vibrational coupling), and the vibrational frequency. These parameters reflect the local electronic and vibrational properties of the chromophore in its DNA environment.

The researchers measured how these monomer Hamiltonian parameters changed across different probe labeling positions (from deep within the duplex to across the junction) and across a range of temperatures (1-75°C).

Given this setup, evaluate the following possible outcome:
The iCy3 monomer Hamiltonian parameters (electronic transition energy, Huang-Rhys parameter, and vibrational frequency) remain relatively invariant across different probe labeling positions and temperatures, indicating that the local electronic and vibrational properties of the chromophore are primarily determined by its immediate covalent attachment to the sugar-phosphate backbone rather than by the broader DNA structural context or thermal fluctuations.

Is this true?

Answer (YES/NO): YES